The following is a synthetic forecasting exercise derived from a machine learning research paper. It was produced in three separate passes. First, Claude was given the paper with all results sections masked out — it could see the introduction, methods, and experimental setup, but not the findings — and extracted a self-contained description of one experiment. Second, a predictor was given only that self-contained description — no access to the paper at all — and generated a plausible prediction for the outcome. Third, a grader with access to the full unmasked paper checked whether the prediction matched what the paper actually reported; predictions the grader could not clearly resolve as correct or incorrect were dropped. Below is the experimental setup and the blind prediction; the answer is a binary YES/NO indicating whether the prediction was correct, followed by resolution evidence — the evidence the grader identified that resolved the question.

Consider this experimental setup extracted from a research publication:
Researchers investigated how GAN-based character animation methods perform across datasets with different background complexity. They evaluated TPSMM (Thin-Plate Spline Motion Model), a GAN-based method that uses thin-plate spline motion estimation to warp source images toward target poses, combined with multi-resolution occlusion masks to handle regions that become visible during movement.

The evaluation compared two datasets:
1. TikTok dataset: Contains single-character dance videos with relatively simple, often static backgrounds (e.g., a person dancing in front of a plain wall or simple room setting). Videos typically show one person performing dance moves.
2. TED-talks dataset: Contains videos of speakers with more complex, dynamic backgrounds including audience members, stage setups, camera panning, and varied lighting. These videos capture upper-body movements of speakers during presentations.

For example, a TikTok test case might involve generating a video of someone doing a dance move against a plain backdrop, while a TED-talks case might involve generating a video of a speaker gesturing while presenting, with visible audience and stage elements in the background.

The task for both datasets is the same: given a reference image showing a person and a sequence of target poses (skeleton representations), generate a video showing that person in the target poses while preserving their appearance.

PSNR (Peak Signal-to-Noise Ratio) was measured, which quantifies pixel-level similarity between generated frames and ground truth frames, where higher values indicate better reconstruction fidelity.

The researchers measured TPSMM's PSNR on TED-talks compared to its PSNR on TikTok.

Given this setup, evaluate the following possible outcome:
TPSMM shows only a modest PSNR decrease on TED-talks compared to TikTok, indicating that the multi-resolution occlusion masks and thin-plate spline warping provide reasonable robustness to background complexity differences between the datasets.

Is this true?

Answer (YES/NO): NO